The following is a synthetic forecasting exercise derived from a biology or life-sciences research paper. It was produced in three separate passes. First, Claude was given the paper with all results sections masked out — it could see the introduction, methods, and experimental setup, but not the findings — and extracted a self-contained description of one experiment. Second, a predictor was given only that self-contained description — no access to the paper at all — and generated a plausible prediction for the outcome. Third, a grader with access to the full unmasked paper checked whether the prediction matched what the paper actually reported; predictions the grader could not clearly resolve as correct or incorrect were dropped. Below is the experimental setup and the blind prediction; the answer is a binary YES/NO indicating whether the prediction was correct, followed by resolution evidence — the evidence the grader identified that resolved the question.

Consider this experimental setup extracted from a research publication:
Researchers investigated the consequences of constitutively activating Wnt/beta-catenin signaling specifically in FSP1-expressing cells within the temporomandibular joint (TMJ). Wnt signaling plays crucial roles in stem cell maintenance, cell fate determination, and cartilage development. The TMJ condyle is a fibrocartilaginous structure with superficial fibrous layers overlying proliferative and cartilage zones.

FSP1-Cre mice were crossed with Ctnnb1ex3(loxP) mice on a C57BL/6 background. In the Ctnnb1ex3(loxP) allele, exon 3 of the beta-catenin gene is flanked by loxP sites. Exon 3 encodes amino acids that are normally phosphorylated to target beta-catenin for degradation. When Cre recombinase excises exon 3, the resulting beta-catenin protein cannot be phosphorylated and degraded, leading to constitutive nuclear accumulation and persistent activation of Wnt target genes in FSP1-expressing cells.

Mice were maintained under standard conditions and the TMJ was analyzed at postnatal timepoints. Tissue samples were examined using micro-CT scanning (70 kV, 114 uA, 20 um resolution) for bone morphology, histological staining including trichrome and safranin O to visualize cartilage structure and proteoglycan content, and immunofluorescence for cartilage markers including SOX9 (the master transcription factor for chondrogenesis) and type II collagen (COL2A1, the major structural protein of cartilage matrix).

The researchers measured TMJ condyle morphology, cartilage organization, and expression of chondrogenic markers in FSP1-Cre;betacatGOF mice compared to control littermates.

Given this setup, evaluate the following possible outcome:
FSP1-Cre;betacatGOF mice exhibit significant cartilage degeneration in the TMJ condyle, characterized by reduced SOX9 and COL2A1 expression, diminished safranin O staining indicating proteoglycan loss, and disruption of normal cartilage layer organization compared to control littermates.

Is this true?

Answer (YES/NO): YES